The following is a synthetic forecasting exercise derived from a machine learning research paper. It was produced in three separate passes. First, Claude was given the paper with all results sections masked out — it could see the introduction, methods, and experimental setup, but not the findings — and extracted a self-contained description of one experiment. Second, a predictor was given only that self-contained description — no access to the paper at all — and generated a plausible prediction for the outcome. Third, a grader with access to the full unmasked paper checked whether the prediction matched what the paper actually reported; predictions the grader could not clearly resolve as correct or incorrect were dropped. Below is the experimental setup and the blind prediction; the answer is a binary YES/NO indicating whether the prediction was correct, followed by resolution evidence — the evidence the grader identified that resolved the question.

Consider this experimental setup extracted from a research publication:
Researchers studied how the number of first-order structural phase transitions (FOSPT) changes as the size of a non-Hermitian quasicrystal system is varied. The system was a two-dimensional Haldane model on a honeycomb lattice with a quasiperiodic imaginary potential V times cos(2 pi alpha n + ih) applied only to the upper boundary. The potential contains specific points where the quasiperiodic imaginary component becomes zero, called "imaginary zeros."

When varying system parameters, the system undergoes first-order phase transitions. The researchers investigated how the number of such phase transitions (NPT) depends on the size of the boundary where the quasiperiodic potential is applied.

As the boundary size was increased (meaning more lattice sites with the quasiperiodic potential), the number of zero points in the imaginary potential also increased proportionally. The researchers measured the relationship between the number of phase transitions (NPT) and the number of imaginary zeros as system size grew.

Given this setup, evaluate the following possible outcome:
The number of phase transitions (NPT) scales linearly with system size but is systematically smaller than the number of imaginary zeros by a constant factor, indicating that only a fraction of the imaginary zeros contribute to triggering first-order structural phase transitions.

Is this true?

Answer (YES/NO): NO